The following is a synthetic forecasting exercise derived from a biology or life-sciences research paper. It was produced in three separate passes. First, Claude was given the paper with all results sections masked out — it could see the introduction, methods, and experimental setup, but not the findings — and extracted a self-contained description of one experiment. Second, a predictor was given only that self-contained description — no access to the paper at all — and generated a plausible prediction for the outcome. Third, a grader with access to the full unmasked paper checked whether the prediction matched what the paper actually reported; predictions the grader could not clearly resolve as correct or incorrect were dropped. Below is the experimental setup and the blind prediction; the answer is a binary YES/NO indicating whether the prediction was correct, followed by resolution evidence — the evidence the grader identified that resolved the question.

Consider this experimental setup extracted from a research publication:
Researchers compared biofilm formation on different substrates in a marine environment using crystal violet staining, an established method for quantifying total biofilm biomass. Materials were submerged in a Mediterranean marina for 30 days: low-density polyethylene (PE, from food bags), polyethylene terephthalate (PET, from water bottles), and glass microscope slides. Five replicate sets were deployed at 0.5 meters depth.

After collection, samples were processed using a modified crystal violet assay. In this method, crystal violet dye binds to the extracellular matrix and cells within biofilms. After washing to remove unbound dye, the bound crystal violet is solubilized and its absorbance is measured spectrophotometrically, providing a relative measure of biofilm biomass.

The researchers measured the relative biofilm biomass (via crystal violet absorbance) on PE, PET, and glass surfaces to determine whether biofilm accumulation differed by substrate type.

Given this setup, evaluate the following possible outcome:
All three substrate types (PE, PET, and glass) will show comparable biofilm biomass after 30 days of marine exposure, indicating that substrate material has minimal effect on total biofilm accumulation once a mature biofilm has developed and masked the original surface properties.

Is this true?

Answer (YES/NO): YES